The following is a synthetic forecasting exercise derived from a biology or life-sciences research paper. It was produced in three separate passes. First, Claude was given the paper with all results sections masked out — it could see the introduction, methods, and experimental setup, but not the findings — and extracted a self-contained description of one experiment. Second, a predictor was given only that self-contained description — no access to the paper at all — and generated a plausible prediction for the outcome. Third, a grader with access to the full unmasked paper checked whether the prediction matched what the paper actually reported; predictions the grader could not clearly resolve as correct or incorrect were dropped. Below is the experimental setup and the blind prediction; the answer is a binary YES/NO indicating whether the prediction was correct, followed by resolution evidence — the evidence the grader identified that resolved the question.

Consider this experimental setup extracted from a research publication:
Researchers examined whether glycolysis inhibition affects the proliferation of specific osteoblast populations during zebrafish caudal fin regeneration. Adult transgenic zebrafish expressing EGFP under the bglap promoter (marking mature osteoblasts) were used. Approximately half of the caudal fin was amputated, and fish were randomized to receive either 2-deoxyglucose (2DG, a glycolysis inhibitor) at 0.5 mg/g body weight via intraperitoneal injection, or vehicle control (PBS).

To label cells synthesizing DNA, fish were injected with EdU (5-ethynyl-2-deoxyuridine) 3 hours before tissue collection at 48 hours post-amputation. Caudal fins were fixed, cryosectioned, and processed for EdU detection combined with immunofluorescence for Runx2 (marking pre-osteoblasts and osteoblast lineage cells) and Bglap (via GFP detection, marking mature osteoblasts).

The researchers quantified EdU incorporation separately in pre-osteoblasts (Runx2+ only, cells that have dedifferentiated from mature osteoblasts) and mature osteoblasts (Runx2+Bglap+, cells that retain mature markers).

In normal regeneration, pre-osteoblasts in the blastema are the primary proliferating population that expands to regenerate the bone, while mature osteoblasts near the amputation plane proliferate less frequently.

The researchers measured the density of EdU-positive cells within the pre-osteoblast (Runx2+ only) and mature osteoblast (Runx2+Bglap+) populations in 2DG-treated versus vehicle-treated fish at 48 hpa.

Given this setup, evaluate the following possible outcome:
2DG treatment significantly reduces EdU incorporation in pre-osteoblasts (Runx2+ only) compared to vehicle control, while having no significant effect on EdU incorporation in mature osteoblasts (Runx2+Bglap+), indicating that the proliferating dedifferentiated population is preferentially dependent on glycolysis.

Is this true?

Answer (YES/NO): NO